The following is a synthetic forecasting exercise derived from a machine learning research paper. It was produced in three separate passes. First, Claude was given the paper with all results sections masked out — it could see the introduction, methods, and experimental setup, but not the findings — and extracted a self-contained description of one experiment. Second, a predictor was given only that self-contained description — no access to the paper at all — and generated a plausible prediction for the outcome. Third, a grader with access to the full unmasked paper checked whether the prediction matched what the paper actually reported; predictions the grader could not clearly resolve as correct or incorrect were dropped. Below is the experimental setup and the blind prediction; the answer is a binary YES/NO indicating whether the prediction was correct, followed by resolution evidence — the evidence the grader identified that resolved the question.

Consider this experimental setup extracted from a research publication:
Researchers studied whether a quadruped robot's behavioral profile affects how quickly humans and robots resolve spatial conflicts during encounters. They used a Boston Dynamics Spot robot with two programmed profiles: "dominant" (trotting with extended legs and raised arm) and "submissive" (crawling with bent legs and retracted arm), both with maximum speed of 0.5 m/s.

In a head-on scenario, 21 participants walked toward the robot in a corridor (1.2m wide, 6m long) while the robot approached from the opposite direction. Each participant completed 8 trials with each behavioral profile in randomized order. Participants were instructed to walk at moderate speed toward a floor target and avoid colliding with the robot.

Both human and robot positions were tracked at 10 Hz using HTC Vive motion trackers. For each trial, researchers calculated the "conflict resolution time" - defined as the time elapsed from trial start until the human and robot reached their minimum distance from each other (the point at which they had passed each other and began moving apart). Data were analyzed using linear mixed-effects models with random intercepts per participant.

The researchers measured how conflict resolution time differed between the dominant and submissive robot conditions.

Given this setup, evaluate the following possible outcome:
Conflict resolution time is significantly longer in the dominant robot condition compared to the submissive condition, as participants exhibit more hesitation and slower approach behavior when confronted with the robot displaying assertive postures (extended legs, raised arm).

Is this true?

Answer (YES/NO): NO